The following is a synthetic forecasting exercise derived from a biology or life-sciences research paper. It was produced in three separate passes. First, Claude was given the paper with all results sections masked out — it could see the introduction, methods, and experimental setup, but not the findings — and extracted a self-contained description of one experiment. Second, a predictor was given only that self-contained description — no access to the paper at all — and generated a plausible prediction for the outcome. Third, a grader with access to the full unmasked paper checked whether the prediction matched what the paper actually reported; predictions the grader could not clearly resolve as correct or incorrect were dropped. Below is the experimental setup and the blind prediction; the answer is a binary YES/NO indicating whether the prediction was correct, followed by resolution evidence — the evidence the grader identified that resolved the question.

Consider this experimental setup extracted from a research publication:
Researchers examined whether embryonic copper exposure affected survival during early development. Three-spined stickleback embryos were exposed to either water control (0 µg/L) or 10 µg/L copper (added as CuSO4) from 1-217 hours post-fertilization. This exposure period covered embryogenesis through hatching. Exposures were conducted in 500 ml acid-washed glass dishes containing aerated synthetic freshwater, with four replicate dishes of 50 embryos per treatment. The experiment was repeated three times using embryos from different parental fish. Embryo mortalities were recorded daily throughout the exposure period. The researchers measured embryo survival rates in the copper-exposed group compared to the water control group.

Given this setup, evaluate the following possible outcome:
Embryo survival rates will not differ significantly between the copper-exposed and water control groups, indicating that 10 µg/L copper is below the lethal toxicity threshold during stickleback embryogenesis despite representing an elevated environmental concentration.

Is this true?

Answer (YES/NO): NO